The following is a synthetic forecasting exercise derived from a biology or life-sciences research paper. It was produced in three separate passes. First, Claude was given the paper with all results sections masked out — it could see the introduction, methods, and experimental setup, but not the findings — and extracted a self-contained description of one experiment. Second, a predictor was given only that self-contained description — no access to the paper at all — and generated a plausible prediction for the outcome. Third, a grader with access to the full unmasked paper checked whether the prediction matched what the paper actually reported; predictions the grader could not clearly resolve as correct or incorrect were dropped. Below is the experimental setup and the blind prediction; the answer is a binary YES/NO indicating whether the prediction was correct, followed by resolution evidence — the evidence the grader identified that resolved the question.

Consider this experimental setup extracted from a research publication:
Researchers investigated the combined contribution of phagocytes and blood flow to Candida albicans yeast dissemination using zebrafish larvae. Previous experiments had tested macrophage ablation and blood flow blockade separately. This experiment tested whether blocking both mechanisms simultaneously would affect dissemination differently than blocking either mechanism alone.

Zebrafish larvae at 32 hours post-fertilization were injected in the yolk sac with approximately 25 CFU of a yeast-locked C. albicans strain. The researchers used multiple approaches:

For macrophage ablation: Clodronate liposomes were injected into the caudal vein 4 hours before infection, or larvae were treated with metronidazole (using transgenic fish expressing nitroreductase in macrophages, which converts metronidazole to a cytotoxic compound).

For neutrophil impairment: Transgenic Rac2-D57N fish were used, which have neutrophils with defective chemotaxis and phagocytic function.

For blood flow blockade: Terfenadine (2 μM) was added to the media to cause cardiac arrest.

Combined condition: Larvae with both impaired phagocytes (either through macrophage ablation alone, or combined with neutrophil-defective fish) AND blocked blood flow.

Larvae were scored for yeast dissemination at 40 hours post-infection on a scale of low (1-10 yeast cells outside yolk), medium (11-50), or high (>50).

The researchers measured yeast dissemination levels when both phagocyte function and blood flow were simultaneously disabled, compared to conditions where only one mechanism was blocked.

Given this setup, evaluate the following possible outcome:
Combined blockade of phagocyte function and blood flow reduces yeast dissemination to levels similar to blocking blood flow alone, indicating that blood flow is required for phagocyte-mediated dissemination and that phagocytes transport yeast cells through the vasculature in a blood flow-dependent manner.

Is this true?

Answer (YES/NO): NO